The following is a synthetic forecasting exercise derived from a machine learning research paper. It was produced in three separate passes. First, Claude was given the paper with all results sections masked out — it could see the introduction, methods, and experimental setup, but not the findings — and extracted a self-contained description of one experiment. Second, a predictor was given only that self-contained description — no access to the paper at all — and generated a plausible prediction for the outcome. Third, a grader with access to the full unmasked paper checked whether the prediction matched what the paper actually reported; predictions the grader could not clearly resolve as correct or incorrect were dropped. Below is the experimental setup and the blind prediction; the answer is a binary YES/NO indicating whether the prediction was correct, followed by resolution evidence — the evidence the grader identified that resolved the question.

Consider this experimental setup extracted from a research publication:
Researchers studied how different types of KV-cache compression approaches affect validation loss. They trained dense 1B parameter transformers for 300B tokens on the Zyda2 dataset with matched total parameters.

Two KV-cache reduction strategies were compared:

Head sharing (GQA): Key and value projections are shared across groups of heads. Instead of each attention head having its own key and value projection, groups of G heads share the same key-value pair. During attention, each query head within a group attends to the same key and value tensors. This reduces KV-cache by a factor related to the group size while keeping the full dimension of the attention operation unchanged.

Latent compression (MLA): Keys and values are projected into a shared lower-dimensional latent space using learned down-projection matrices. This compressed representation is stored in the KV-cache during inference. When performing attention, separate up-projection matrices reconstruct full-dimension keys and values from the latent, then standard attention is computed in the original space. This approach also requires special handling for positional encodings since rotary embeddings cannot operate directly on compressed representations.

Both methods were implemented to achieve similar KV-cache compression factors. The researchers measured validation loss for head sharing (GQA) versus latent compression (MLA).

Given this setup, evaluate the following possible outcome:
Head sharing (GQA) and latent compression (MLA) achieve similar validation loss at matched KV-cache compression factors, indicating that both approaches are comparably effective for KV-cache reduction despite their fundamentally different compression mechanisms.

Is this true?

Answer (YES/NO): NO